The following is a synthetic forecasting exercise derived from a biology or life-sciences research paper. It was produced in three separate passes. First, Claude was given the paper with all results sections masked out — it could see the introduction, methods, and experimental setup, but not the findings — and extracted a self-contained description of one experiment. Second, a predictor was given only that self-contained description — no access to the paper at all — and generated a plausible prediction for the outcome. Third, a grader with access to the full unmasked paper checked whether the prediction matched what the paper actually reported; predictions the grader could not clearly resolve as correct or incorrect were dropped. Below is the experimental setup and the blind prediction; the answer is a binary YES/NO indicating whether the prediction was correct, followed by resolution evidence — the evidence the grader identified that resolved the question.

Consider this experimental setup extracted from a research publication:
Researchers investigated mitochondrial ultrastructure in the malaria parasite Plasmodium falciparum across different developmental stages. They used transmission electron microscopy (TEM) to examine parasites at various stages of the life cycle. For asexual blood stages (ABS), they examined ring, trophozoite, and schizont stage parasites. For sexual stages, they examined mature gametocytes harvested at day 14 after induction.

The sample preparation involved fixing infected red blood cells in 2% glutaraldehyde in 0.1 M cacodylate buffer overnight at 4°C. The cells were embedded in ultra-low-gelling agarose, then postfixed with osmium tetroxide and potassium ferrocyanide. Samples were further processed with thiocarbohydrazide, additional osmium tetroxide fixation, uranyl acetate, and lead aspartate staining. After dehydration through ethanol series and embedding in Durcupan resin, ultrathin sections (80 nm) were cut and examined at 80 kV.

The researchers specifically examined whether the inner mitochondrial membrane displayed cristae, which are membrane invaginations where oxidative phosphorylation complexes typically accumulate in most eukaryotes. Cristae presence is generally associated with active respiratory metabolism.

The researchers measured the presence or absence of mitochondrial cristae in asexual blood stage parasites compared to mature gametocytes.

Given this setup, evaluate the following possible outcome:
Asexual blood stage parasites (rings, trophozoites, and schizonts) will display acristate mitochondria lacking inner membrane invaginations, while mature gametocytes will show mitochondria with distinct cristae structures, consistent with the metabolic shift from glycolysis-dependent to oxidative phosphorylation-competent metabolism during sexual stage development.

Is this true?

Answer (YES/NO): YES